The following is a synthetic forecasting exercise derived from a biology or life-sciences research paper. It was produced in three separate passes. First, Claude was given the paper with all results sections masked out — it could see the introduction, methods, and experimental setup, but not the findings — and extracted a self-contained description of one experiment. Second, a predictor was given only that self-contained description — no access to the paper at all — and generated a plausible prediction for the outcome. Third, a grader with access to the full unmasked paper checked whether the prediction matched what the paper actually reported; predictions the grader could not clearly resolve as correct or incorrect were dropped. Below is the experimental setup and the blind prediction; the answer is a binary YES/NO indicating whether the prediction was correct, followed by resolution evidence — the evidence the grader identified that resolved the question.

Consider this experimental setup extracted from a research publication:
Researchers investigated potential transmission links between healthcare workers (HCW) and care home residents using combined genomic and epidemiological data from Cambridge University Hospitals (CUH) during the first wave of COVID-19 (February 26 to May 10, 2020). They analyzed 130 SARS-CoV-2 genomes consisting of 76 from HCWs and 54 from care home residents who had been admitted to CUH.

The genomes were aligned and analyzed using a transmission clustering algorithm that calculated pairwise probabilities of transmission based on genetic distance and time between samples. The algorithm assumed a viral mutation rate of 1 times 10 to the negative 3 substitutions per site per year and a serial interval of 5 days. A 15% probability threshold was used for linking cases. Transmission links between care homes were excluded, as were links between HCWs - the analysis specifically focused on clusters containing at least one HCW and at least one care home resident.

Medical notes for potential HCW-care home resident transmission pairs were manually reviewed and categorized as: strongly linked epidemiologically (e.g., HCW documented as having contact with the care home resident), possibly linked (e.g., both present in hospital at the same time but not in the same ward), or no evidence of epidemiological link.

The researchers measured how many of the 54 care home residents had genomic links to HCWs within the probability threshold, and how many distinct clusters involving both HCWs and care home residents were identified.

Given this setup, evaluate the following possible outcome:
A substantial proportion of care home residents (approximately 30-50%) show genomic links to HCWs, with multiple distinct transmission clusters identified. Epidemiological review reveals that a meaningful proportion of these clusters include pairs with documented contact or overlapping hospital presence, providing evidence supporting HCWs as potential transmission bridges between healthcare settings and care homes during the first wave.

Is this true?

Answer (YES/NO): NO